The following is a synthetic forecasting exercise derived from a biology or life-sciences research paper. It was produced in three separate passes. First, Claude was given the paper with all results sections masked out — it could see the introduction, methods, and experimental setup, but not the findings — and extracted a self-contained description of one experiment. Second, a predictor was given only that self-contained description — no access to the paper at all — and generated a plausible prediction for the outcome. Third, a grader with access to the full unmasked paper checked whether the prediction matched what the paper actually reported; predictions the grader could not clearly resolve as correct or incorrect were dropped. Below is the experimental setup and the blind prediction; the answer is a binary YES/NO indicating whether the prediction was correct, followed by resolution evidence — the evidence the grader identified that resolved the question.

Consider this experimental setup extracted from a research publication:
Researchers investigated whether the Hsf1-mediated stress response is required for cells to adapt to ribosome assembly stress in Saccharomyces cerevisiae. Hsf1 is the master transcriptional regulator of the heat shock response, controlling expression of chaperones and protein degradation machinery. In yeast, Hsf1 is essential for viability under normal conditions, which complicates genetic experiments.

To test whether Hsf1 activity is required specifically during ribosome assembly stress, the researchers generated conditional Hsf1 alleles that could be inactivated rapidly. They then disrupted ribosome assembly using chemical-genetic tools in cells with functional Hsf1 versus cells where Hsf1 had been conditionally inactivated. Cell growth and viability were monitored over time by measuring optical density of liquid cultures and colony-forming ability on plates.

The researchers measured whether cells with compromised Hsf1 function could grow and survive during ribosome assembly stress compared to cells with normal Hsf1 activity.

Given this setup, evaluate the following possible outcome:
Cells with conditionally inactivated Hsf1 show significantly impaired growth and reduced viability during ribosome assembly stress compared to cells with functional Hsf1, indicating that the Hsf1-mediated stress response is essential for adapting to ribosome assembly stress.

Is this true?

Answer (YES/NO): YES